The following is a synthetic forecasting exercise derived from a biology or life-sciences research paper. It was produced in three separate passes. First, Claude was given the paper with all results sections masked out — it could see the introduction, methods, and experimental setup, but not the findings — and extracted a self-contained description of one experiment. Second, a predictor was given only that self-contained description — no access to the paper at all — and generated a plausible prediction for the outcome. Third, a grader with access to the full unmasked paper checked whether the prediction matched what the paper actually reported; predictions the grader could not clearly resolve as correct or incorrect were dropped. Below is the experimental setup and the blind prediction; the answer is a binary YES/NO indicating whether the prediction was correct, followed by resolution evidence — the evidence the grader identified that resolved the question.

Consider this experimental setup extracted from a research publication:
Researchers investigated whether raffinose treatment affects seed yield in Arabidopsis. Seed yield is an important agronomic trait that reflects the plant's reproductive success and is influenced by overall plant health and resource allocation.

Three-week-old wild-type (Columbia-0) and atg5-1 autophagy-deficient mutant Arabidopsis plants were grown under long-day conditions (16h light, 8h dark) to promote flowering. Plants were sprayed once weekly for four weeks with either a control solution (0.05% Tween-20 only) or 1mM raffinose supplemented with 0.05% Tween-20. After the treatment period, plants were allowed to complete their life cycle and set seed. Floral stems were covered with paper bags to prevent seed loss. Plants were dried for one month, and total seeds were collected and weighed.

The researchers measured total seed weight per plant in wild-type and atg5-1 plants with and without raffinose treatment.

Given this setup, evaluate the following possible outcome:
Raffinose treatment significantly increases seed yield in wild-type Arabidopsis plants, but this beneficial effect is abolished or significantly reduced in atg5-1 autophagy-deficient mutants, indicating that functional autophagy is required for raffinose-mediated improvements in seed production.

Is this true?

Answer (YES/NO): YES